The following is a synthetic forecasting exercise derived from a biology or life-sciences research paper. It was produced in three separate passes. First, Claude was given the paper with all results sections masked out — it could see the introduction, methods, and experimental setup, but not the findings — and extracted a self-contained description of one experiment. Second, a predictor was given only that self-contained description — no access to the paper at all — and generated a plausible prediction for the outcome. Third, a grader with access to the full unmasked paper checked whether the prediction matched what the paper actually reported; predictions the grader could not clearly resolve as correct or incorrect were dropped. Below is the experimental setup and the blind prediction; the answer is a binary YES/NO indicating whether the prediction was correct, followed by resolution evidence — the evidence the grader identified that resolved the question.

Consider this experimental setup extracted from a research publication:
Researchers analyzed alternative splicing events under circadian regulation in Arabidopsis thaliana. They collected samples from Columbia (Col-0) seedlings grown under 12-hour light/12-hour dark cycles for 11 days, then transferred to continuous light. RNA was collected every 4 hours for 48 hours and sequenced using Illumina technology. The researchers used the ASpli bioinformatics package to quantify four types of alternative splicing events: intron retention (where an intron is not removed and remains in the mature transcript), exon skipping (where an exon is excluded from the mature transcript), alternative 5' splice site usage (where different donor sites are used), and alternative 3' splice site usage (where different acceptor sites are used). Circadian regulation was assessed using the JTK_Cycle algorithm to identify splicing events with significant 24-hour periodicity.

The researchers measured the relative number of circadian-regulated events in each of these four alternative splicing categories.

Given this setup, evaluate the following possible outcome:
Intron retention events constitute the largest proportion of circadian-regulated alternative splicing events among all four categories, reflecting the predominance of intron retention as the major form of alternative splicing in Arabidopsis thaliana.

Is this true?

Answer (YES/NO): YES